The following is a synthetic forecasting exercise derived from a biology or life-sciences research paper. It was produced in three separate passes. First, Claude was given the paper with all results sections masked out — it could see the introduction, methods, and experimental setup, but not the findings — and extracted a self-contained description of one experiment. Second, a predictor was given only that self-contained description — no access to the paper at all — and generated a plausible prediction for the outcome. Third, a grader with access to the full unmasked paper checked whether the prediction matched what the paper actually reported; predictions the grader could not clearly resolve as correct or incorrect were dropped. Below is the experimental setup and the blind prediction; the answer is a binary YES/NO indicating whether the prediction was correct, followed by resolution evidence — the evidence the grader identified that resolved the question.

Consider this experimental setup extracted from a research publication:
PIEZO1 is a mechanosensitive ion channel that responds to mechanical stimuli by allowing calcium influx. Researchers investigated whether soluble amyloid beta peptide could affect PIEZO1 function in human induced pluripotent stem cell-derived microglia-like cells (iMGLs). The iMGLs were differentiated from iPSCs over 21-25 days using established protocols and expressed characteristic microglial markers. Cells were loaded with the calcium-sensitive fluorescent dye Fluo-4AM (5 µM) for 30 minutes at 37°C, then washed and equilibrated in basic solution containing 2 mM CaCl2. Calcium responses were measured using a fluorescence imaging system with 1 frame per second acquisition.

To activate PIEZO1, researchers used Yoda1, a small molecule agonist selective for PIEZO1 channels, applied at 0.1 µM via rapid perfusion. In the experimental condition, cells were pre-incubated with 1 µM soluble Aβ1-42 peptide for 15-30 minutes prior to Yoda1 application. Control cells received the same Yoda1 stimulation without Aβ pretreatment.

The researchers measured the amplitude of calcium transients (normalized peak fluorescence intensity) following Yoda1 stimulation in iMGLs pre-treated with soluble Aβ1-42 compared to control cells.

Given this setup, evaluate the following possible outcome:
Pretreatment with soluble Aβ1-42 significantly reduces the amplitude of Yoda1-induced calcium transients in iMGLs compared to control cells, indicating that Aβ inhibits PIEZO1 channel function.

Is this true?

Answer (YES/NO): YES